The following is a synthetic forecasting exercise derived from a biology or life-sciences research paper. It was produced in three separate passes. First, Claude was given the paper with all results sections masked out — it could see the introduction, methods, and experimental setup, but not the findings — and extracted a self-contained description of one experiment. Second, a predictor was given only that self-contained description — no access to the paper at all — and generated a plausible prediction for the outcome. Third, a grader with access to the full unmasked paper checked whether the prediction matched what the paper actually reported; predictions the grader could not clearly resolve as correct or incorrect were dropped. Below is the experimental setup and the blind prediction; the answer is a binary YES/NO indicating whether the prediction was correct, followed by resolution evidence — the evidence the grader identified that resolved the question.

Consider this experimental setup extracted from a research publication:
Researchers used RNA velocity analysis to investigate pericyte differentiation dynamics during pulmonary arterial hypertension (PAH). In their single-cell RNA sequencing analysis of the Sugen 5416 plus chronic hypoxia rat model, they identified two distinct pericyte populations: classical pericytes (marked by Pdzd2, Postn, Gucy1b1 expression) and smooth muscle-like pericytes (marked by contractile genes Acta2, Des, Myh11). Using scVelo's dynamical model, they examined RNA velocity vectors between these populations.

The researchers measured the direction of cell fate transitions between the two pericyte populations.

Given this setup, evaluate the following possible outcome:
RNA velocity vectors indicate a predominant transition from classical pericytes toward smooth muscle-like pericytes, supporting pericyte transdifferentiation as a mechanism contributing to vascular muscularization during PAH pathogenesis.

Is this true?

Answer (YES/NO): YES